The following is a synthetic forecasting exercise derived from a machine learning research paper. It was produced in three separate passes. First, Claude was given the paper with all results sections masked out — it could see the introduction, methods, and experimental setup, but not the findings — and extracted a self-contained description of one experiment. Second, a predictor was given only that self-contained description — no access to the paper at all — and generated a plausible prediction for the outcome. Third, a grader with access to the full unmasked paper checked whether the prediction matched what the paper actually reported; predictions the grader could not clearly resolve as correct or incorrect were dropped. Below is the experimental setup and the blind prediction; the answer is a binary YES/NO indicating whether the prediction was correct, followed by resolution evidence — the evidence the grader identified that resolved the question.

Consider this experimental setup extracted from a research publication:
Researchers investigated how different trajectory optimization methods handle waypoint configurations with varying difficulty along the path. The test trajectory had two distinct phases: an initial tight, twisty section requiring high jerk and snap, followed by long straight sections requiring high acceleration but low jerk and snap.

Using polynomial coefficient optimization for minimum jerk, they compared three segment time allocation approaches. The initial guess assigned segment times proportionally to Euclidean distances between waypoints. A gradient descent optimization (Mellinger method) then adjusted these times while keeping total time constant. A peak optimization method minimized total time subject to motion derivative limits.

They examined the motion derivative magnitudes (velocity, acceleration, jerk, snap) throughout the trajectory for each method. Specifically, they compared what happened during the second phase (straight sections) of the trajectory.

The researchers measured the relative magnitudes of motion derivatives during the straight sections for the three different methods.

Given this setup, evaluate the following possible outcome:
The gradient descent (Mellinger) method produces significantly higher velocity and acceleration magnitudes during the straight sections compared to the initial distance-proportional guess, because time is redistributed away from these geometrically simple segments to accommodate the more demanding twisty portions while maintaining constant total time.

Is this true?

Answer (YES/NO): NO